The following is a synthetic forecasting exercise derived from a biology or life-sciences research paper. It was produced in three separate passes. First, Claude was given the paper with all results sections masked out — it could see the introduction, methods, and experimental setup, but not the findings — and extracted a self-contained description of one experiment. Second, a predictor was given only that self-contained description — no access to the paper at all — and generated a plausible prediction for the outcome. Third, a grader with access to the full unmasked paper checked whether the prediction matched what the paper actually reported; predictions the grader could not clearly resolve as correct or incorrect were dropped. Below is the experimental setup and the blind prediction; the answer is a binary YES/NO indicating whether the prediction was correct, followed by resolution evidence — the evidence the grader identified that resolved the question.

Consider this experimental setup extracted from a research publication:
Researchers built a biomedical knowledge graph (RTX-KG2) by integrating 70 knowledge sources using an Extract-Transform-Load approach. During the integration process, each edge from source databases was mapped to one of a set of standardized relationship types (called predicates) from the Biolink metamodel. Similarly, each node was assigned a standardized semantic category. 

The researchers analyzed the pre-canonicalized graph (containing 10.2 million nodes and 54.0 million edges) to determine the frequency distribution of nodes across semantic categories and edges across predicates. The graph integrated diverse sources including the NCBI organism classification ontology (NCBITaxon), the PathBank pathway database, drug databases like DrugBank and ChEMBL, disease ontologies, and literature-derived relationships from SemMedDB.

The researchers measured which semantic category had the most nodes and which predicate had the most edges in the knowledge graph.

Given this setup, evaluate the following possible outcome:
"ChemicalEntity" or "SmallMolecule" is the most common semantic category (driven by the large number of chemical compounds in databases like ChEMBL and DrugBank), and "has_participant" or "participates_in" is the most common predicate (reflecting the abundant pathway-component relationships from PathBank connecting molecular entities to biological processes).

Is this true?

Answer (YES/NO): NO